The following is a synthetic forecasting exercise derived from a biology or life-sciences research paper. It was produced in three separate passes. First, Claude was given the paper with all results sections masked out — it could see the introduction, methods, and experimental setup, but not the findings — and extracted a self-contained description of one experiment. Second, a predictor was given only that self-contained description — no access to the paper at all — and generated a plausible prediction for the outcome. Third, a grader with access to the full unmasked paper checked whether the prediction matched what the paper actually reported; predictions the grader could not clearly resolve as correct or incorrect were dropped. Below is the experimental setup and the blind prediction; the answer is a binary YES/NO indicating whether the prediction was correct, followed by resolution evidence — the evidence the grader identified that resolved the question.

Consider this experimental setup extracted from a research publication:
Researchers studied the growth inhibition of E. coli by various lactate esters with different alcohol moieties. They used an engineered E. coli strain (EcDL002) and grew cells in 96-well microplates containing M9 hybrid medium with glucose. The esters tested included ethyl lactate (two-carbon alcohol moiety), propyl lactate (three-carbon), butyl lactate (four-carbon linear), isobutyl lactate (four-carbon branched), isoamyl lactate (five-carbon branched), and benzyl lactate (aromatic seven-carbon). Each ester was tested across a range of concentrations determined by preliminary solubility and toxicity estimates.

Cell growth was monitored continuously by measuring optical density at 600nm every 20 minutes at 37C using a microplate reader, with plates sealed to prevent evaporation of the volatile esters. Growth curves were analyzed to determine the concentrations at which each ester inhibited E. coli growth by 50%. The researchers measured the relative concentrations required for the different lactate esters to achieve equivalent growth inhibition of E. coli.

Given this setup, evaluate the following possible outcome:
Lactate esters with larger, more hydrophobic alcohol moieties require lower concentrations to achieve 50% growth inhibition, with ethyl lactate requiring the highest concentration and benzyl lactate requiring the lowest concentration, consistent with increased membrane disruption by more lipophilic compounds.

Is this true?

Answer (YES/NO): NO